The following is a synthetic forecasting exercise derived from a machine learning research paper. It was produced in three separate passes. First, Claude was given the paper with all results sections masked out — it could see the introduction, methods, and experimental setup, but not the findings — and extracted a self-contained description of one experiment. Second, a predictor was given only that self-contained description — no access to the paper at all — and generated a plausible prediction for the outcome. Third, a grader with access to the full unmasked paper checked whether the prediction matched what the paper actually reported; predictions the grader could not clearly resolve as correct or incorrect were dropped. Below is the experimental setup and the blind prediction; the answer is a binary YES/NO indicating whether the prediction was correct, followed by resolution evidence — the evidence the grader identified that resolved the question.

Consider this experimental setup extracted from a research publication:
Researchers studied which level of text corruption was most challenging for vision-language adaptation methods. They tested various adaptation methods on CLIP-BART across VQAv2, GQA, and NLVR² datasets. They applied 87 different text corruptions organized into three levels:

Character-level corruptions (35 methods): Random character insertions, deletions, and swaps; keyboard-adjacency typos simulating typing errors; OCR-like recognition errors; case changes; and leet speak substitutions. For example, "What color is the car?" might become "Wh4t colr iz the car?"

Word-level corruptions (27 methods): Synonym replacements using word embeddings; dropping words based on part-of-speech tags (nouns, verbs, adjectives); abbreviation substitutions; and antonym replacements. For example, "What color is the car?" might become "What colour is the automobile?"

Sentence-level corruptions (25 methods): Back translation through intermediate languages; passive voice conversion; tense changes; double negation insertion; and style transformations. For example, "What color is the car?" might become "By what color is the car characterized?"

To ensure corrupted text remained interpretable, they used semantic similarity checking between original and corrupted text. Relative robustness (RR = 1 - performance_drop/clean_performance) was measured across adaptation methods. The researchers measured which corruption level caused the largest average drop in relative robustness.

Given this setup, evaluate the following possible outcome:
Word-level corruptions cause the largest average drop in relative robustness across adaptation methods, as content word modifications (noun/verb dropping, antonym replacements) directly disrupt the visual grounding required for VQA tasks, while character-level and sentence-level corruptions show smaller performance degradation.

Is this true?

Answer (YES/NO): NO